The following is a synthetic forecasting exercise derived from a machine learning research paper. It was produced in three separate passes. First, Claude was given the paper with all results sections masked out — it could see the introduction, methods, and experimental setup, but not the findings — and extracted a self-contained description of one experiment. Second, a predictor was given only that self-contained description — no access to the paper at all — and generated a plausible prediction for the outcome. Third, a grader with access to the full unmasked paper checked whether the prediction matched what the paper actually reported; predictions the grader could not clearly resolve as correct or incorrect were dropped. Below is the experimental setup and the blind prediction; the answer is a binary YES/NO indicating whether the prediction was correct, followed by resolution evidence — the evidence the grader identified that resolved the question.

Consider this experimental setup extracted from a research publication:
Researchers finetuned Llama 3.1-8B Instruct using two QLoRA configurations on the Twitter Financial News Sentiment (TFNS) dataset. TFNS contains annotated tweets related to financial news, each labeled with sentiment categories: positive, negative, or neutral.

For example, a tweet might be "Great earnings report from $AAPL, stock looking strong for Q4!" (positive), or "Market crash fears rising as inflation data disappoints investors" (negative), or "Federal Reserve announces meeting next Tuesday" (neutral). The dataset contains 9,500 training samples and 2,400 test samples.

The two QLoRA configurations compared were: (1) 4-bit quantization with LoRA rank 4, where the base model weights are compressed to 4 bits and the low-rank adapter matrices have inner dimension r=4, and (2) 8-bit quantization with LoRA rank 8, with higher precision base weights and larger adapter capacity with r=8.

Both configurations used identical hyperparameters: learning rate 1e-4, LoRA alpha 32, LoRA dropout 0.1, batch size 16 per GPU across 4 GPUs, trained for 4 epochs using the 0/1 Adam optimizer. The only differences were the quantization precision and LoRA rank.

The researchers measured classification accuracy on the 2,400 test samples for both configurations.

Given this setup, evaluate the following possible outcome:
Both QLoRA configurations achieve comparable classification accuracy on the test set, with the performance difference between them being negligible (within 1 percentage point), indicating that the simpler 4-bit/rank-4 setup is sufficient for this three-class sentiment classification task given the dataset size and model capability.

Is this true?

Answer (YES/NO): NO